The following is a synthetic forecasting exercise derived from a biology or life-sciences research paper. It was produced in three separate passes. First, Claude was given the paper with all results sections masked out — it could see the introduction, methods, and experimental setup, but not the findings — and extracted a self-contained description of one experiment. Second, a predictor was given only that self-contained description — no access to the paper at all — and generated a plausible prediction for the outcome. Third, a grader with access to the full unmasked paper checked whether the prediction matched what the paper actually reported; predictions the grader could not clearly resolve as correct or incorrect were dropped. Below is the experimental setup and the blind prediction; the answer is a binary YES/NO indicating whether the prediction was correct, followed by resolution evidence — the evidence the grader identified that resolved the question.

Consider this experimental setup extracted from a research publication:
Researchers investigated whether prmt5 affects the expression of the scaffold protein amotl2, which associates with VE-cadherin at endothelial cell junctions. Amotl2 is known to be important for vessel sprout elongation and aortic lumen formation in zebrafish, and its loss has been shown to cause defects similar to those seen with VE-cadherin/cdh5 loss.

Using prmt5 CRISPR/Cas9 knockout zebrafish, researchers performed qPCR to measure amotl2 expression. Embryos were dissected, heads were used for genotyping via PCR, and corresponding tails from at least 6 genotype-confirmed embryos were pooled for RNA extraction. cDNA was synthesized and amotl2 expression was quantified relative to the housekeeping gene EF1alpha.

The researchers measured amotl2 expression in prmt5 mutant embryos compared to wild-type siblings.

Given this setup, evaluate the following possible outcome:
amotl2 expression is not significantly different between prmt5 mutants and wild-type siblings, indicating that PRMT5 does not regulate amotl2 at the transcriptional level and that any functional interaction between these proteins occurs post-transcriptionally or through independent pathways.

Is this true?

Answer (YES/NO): NO